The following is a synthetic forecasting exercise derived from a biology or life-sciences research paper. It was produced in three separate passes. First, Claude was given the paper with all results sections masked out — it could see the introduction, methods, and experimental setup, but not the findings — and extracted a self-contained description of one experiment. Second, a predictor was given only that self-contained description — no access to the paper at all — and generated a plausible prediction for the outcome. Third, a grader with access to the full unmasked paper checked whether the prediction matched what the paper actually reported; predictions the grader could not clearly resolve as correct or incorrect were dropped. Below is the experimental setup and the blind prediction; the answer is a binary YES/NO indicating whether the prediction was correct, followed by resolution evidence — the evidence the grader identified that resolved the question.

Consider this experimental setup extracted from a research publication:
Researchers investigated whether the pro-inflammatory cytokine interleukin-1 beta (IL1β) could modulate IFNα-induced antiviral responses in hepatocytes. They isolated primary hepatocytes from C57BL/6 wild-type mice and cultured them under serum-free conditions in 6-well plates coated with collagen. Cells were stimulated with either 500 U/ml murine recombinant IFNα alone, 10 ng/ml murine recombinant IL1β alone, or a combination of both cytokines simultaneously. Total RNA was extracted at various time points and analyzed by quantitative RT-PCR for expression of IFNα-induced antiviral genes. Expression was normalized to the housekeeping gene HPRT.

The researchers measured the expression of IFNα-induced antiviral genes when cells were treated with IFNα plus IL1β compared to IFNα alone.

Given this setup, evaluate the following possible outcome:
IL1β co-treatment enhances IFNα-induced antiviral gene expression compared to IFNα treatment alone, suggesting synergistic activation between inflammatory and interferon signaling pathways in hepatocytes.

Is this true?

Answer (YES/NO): YES